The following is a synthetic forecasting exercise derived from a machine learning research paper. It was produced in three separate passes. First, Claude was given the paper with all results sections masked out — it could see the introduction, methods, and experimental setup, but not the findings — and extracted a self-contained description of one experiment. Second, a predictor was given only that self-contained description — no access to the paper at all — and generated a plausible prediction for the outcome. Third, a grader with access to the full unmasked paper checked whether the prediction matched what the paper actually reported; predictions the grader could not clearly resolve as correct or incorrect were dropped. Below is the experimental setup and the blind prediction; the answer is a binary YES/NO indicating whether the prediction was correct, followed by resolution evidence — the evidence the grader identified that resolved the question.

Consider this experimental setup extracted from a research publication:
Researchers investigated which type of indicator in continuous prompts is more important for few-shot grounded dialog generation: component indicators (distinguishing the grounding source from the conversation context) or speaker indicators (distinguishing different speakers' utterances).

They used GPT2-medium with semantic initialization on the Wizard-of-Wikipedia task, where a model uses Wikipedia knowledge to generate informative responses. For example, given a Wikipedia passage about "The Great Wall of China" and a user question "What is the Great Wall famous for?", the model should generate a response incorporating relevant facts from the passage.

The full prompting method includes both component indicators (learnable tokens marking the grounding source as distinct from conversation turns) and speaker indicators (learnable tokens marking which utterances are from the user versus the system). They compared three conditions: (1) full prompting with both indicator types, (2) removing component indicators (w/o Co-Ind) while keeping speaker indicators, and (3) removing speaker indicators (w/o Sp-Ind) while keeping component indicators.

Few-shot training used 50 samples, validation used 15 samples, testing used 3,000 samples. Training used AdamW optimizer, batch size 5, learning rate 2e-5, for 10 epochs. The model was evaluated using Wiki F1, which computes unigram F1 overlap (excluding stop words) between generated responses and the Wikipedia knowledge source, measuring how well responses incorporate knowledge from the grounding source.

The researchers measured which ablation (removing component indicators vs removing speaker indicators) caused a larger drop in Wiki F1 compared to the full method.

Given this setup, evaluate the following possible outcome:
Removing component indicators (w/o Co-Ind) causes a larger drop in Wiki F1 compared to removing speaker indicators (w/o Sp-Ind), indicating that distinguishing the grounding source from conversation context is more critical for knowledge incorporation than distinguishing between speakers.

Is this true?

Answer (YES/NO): YES